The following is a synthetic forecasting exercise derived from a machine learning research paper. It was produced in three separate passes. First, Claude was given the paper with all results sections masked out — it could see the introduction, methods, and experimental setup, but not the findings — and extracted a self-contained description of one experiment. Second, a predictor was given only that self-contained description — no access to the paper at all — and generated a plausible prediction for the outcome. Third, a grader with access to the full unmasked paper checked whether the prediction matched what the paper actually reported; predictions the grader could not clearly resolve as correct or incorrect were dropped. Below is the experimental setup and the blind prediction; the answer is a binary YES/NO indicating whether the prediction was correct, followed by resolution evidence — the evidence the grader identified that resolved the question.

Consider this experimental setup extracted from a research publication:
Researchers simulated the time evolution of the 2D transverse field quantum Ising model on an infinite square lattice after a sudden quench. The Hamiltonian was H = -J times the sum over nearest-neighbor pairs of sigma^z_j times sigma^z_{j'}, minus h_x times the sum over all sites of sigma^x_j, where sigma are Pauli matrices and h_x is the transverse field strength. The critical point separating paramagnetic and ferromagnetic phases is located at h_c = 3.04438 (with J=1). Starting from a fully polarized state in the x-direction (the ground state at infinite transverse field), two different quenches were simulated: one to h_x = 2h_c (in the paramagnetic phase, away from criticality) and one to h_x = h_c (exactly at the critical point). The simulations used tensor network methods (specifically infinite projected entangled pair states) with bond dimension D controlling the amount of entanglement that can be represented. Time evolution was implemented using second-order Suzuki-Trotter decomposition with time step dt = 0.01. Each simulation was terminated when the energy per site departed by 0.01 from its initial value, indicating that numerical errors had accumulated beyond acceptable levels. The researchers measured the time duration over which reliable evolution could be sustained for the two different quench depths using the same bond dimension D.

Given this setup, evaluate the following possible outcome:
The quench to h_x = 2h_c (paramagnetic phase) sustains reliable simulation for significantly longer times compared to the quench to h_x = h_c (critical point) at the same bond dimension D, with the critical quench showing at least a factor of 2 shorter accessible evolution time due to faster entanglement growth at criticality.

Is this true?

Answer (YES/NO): YES